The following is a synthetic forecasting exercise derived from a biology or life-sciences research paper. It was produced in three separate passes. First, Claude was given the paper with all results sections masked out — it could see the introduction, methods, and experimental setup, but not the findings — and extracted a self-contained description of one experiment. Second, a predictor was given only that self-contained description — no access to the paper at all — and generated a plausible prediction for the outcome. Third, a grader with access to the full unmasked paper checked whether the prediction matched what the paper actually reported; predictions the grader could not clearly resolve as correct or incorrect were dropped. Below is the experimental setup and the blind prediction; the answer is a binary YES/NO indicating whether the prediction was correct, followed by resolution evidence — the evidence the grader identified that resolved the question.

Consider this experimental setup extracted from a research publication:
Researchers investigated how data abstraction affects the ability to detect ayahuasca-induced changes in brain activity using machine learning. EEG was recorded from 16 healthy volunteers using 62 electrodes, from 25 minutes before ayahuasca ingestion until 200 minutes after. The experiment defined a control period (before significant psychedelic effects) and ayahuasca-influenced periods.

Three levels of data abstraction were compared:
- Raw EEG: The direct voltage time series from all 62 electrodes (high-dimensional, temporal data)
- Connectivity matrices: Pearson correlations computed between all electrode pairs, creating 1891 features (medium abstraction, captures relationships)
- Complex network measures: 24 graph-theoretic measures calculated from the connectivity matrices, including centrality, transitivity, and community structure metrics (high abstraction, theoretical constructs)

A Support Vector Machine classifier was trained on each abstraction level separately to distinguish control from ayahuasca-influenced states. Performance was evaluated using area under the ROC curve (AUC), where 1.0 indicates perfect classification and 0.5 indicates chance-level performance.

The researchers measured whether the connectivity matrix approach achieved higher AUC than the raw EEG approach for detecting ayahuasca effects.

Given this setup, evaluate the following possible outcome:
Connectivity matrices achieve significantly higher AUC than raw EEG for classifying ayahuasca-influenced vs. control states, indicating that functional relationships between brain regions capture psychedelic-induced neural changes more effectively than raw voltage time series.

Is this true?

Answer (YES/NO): NO